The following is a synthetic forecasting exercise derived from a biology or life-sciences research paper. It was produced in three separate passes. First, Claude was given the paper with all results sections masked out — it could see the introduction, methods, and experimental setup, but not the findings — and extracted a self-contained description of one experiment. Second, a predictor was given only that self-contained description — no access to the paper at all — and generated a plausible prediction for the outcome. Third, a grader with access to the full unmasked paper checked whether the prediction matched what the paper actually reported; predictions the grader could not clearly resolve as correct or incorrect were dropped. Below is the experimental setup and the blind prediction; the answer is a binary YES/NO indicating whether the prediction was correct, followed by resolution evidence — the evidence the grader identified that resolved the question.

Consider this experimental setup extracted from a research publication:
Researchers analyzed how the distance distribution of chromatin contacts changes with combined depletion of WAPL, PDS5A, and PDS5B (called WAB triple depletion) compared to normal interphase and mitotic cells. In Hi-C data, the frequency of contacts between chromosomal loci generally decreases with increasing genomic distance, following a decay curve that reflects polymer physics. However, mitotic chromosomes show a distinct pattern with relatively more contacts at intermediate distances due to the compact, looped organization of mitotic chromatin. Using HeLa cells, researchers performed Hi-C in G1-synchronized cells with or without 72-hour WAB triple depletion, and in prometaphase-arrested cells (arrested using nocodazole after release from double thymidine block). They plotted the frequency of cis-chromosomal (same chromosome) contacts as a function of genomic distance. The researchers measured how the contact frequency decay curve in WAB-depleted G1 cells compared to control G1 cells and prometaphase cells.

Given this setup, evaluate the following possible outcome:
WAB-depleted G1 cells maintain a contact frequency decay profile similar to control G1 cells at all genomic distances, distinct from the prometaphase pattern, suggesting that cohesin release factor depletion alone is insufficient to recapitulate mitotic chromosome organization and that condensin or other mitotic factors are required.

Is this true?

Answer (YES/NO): NO